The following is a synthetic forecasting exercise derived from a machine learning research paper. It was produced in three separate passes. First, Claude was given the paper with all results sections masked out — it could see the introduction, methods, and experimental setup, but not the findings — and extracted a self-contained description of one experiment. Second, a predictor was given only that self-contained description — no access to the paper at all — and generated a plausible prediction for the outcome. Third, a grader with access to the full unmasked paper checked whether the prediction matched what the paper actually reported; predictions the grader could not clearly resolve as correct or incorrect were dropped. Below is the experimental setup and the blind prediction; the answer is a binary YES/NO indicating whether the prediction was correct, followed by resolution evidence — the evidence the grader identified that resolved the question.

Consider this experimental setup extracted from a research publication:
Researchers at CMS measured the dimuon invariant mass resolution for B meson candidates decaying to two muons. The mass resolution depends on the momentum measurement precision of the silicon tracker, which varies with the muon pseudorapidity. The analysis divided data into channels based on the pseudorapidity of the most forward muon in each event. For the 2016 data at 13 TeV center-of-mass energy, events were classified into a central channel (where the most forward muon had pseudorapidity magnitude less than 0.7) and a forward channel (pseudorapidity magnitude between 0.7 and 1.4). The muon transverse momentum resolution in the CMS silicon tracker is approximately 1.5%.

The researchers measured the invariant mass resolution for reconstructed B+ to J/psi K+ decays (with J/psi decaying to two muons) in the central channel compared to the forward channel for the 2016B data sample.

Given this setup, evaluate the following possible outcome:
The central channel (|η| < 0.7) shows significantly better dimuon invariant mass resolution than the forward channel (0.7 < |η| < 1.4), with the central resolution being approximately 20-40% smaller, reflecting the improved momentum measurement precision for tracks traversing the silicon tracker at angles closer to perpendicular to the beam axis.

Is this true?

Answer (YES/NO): YES